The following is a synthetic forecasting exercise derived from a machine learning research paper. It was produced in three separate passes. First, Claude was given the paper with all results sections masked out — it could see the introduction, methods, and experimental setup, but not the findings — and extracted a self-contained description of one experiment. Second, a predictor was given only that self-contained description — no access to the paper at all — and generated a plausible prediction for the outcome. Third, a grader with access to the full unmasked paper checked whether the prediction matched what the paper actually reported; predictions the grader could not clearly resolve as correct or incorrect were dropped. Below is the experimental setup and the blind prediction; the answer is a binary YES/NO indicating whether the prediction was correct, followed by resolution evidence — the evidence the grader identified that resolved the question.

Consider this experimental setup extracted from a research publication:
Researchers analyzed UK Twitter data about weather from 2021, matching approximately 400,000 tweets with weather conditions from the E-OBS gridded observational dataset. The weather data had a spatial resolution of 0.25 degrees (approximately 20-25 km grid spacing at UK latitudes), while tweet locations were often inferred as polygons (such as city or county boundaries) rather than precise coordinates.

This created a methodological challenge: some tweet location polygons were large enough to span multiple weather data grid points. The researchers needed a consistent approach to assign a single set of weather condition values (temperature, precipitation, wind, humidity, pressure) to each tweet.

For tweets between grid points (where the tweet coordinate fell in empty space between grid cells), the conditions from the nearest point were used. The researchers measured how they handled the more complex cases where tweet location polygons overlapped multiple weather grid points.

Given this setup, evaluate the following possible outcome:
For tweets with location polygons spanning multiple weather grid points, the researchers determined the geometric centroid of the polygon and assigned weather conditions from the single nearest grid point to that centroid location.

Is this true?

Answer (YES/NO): NO